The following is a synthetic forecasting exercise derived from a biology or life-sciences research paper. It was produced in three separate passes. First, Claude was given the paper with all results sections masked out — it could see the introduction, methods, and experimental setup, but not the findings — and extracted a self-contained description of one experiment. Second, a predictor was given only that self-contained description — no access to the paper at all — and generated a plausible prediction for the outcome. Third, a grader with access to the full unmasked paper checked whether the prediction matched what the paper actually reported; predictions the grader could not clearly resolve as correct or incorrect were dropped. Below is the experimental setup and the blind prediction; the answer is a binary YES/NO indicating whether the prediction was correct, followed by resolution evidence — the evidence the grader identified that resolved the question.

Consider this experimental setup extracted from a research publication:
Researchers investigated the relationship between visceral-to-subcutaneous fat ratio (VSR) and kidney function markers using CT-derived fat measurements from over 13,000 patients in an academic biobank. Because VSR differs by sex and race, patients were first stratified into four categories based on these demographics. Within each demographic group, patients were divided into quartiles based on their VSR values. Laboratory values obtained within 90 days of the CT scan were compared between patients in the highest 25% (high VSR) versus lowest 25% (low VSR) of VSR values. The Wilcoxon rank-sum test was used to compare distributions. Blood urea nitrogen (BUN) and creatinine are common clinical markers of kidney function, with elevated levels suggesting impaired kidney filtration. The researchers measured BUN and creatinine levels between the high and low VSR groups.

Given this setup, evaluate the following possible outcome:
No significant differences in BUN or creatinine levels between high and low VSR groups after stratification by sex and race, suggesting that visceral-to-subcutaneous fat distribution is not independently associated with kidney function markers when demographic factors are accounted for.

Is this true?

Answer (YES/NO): NO